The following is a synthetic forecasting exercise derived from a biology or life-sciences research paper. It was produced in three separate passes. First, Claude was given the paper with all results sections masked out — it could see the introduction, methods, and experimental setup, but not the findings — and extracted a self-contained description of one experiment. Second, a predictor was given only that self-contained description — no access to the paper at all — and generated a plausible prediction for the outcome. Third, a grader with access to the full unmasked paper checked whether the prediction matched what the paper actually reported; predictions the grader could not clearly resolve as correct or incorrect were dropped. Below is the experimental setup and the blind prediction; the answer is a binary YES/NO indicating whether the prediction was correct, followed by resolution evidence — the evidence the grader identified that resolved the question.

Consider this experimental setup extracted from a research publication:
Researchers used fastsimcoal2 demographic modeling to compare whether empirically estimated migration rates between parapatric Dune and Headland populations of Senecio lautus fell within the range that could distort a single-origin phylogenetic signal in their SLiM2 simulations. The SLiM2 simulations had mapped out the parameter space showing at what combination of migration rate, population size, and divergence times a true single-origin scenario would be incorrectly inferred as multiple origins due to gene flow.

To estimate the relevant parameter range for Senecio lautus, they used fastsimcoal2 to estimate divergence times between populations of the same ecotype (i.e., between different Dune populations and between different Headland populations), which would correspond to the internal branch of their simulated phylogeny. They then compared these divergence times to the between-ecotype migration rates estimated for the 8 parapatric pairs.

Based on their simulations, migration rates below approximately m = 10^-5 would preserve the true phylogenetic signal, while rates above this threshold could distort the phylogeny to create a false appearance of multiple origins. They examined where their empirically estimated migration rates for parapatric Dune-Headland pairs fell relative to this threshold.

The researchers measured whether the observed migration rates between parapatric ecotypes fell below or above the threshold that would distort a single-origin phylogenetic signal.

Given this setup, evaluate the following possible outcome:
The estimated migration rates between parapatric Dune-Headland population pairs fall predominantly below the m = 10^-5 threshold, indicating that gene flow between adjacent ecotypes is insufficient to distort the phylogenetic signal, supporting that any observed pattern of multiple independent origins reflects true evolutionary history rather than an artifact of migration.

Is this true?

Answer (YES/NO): YES